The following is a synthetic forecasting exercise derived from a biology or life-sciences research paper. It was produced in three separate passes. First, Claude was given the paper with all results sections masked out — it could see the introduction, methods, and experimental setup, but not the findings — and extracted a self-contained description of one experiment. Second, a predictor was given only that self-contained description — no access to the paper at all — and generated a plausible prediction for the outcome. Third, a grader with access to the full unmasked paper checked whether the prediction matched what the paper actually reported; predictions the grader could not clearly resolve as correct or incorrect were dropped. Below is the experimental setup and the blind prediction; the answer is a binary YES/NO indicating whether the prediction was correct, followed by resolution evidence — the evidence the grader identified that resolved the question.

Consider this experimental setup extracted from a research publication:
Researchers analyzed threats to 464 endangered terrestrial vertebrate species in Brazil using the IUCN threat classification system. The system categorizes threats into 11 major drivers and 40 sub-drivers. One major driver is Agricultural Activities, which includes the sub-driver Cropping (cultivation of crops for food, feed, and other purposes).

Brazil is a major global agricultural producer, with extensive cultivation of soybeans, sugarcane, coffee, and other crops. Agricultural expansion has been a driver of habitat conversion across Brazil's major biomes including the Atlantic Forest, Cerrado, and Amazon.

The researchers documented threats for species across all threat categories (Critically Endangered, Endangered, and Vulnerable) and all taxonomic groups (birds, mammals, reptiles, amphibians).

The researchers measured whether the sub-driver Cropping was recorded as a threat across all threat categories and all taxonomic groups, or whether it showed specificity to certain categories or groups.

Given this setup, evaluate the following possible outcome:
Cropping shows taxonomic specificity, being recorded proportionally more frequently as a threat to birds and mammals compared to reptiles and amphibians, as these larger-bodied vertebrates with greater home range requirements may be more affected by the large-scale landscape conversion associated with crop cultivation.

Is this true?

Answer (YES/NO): NO